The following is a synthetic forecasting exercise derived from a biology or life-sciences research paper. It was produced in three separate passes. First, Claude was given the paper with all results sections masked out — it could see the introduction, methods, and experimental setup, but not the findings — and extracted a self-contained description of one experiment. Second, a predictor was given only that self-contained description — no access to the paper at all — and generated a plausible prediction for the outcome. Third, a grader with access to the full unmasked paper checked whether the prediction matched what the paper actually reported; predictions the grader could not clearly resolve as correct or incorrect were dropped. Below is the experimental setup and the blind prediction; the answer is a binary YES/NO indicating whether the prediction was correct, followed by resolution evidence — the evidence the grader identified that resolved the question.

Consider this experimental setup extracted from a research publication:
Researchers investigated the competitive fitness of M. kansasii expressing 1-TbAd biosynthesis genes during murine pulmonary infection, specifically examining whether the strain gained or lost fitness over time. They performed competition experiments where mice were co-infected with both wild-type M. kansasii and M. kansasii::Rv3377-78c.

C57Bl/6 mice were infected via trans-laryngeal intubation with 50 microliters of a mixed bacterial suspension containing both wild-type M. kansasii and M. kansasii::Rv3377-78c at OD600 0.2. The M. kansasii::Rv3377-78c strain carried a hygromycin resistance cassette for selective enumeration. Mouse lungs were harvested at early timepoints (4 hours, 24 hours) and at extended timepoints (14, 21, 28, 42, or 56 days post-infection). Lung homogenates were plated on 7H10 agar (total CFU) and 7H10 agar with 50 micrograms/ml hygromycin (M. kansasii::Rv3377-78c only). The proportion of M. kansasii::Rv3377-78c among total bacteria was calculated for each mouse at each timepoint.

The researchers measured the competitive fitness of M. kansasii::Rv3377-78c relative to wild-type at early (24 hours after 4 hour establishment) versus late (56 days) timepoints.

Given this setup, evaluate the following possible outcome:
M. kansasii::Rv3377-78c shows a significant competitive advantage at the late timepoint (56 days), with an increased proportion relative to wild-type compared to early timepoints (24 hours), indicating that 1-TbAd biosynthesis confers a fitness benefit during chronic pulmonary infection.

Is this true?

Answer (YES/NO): NO